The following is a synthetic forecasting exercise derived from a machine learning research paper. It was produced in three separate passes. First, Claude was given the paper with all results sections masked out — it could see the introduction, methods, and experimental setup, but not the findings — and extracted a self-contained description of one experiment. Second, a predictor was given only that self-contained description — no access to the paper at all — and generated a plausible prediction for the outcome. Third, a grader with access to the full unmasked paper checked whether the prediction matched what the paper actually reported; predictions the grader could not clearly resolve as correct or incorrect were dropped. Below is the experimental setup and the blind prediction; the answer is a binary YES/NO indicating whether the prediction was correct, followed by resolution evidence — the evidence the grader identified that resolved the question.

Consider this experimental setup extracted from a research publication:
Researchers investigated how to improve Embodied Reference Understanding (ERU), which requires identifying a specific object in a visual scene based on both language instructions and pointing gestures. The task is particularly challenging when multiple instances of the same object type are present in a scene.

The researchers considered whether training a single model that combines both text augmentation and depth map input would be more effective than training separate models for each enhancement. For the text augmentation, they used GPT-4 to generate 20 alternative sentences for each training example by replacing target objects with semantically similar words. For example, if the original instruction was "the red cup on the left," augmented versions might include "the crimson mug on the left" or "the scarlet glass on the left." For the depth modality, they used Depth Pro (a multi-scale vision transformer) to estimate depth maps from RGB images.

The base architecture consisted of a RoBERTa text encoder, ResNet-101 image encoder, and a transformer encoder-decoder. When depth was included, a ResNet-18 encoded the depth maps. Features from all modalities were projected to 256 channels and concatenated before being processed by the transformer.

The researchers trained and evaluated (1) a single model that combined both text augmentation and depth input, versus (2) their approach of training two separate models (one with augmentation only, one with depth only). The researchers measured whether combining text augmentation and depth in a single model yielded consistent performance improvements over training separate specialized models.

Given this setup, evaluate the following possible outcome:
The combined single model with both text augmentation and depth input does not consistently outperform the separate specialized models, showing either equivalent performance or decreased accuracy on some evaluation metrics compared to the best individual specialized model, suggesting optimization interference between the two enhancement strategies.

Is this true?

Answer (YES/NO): YES